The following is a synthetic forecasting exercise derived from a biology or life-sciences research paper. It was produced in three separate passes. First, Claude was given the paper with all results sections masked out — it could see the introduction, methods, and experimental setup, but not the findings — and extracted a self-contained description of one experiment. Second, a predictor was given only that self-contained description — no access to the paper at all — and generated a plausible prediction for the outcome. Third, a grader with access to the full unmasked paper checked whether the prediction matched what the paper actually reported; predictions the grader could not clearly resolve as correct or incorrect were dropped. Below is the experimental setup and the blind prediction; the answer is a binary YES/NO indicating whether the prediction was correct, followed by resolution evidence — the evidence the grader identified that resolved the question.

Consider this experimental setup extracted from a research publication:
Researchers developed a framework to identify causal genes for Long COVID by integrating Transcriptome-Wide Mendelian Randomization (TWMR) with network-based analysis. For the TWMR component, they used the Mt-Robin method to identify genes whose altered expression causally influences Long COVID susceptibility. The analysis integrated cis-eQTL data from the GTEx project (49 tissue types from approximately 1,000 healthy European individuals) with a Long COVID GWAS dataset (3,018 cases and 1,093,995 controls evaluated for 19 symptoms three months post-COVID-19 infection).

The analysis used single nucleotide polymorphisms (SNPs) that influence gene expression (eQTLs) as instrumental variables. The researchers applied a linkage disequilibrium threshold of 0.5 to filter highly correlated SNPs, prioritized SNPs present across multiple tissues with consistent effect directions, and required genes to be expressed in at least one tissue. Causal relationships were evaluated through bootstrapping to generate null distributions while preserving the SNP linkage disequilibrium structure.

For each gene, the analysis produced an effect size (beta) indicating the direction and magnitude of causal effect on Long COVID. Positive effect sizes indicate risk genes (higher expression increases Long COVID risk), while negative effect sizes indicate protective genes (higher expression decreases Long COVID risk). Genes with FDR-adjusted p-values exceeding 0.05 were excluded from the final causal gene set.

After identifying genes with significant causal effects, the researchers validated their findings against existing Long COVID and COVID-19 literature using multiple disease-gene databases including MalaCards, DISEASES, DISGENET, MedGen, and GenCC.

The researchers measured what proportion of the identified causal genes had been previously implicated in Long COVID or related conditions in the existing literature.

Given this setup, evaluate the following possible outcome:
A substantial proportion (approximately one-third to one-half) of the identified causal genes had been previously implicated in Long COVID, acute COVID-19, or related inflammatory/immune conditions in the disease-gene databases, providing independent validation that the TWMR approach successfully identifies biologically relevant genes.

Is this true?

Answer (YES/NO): NO